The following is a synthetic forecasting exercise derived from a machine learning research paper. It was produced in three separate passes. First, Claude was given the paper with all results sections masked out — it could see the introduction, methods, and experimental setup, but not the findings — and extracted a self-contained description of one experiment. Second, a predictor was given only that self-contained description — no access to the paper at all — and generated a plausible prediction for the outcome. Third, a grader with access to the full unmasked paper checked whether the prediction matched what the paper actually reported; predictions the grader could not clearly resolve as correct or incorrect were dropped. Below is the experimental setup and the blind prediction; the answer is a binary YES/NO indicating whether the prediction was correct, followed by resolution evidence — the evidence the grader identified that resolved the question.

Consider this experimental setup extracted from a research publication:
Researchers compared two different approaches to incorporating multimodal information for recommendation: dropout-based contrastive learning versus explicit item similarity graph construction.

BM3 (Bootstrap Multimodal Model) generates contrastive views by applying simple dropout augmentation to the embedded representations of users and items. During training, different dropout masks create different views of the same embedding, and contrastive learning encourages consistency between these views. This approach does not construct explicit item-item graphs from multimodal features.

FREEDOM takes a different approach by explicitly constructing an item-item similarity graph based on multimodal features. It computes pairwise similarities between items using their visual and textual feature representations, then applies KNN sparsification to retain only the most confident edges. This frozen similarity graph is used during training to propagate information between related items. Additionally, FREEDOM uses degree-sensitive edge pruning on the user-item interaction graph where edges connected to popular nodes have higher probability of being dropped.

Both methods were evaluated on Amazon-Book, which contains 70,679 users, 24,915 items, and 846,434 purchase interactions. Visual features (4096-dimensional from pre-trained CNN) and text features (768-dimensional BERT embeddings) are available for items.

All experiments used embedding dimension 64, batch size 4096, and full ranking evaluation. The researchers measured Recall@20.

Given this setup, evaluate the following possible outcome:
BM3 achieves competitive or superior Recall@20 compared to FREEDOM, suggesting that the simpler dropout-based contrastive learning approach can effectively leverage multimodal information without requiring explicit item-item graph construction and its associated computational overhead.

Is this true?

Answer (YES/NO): NO